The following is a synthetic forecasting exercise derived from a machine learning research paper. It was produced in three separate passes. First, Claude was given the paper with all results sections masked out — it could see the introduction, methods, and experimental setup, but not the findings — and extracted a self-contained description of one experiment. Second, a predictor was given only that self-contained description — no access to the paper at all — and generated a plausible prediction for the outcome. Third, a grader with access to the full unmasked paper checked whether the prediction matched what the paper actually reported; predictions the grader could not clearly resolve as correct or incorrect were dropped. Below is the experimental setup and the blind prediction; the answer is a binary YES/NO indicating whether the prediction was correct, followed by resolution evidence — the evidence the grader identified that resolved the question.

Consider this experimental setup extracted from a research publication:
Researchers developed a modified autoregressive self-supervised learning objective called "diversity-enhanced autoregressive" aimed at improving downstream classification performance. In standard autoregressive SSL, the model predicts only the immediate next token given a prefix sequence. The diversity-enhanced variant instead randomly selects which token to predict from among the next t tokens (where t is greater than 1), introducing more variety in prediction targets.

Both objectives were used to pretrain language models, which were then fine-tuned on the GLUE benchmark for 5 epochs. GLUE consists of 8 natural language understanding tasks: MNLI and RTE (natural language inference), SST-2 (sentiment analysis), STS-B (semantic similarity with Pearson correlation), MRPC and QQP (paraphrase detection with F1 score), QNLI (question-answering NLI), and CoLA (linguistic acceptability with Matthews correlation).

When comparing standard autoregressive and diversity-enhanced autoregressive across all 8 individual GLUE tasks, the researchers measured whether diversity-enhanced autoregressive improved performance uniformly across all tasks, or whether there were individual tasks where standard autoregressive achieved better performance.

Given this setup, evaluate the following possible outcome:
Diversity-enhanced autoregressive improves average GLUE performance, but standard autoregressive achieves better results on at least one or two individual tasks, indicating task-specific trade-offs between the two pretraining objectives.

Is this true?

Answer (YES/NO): YES